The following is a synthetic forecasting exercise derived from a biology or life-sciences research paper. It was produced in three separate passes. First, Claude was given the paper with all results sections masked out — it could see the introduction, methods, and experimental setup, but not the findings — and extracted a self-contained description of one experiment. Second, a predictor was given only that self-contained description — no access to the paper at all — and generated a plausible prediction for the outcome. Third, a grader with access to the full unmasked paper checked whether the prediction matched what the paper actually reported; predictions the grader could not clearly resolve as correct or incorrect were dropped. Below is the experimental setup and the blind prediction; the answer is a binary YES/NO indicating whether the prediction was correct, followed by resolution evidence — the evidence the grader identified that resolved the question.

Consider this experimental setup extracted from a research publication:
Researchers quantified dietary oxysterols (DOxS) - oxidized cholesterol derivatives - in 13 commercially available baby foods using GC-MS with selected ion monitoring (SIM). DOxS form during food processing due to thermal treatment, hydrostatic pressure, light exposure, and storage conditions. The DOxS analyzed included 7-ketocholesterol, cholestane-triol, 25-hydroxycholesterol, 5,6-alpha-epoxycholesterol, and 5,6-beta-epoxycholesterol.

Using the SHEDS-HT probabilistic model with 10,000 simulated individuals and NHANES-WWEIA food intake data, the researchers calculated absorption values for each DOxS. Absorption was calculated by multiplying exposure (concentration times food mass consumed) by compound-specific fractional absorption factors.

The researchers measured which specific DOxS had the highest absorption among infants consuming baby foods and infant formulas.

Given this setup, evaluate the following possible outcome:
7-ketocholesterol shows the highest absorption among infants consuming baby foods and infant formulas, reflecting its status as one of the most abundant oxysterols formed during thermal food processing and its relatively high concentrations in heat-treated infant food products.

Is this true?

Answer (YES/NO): NO